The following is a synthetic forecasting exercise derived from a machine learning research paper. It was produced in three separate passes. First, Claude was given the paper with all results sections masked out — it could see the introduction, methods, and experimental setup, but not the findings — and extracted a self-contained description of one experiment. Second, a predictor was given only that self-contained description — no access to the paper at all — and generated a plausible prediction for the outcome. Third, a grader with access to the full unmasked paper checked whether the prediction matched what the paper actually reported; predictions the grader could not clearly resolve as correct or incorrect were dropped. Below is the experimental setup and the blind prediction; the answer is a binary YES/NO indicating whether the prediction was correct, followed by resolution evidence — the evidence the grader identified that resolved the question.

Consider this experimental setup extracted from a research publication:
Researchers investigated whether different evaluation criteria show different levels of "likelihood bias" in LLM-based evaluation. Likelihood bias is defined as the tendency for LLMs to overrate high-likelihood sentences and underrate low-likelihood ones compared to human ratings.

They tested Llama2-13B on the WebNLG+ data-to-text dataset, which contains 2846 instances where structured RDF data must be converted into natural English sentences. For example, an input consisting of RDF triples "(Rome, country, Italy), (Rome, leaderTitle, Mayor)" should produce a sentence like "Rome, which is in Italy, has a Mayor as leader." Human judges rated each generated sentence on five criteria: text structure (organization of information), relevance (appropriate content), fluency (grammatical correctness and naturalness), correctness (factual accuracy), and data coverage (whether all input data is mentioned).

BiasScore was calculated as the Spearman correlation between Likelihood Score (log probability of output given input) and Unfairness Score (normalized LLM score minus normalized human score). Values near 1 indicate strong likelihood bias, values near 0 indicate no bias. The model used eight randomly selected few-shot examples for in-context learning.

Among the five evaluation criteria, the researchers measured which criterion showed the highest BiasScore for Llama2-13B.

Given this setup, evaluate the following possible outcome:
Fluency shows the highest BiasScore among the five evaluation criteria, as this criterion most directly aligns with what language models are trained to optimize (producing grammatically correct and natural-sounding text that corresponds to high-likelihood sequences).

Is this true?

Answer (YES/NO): NO